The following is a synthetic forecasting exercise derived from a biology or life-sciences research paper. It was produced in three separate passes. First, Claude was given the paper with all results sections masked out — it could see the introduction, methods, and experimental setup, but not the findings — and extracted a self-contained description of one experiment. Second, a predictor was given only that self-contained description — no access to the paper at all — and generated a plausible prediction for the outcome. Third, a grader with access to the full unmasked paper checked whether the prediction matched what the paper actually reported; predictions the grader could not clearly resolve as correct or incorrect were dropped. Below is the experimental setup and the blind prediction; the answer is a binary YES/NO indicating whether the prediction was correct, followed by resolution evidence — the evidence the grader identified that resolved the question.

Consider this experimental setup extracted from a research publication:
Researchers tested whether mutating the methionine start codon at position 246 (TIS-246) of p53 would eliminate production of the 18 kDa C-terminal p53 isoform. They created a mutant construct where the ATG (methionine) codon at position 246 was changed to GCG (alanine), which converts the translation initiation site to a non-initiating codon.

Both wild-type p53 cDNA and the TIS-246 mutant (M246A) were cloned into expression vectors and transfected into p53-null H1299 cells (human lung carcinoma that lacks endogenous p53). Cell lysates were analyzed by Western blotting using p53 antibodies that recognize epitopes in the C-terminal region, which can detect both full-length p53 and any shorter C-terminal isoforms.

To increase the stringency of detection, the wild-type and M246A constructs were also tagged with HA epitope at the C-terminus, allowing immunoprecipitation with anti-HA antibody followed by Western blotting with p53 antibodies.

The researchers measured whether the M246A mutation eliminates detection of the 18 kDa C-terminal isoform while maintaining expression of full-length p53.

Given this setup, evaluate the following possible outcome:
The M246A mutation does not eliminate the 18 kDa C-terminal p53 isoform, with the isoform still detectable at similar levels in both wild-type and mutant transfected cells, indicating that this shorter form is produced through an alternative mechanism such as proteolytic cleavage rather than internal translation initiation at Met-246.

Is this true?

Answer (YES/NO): NO